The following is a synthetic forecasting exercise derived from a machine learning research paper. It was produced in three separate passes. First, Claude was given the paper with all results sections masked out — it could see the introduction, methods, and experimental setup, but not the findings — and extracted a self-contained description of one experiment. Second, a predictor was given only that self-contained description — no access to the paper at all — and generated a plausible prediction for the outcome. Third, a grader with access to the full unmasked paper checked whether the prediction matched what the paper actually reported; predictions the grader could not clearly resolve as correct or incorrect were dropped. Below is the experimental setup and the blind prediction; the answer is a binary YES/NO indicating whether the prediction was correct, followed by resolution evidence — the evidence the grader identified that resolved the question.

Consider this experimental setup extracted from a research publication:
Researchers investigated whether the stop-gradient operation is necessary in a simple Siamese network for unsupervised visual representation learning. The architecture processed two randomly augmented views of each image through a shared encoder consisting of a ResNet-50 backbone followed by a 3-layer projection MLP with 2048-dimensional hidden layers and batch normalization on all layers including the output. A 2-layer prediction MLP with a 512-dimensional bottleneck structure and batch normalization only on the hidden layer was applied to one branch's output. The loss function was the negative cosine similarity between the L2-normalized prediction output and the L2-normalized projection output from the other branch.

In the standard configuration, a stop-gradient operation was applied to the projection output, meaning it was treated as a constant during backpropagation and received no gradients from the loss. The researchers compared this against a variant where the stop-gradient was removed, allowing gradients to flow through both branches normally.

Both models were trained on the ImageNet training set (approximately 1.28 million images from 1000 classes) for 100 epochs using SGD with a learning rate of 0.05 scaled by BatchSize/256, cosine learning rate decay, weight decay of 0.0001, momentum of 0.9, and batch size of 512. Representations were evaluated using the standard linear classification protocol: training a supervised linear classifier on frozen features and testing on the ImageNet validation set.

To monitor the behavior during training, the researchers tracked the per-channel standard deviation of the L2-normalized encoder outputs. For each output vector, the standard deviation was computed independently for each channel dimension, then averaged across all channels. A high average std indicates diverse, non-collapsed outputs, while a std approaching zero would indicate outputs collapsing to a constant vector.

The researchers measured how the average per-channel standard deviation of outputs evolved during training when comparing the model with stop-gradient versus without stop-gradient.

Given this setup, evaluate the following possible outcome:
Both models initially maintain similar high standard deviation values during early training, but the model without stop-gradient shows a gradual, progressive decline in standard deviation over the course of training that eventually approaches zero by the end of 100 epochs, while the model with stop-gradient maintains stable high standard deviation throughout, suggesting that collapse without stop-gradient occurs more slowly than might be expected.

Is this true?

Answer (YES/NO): NO